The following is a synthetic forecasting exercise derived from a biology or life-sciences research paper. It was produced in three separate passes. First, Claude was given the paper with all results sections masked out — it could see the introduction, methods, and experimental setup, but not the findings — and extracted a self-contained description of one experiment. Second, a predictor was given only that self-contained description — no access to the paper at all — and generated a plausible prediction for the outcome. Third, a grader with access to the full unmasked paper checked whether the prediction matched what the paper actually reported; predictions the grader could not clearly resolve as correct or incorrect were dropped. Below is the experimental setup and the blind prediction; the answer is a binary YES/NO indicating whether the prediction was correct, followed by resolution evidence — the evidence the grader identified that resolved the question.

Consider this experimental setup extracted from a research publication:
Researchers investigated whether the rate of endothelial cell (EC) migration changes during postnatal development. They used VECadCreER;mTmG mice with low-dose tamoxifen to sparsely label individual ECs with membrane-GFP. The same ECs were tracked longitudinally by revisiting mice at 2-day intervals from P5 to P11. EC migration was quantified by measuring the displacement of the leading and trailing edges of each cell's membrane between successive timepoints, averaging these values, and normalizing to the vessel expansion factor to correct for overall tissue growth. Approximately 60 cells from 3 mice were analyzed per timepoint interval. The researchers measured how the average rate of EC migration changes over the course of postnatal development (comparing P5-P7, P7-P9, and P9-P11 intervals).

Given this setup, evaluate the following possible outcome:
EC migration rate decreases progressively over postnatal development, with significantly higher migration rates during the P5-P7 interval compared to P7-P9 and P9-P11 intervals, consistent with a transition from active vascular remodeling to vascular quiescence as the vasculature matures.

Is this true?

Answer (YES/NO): YES